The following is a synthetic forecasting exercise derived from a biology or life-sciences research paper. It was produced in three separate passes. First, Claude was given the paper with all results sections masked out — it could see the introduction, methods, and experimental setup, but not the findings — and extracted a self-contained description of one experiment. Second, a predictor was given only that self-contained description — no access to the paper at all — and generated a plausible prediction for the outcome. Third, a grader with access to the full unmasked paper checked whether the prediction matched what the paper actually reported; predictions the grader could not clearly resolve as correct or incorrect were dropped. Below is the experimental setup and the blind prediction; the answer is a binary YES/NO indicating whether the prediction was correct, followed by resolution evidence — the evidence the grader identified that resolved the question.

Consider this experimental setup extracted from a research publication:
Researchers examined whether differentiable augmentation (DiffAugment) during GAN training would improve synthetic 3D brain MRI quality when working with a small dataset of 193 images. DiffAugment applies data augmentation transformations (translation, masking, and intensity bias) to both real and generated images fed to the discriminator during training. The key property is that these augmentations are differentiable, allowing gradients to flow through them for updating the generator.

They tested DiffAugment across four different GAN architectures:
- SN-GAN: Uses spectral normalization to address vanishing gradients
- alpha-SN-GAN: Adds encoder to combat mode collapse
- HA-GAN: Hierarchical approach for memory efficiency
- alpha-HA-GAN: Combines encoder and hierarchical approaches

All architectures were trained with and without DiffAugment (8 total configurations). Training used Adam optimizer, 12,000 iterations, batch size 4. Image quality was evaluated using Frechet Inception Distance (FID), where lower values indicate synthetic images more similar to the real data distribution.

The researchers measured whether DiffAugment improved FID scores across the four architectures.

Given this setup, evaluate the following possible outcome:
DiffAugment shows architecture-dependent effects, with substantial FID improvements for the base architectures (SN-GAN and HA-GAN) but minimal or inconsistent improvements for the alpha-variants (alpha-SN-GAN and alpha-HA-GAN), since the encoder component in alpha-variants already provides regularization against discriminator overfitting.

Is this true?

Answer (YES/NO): NO